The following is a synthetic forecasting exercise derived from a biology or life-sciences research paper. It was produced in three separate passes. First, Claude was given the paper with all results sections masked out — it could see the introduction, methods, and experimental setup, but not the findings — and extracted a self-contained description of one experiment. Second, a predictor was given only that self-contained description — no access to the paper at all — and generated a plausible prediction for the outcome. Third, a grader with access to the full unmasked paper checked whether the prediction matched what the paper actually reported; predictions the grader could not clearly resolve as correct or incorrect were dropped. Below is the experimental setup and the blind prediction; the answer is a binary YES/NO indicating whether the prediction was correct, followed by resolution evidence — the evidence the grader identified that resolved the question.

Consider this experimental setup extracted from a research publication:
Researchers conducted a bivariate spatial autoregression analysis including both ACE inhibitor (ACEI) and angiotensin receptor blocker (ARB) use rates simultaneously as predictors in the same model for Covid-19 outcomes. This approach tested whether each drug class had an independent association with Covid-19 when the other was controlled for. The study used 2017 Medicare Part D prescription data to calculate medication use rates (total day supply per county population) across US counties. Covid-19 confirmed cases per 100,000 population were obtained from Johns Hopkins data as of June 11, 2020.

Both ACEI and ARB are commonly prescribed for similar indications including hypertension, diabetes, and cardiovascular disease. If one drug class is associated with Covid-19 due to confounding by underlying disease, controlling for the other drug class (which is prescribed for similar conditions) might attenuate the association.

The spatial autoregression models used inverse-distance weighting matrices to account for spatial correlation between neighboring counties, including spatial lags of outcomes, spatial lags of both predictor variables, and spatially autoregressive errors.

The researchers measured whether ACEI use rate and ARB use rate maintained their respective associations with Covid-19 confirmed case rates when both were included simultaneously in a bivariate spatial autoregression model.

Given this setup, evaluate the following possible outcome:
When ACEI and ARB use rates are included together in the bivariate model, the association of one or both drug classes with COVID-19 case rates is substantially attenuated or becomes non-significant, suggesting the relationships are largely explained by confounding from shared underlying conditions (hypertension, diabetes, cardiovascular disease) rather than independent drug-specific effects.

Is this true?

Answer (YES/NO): NO